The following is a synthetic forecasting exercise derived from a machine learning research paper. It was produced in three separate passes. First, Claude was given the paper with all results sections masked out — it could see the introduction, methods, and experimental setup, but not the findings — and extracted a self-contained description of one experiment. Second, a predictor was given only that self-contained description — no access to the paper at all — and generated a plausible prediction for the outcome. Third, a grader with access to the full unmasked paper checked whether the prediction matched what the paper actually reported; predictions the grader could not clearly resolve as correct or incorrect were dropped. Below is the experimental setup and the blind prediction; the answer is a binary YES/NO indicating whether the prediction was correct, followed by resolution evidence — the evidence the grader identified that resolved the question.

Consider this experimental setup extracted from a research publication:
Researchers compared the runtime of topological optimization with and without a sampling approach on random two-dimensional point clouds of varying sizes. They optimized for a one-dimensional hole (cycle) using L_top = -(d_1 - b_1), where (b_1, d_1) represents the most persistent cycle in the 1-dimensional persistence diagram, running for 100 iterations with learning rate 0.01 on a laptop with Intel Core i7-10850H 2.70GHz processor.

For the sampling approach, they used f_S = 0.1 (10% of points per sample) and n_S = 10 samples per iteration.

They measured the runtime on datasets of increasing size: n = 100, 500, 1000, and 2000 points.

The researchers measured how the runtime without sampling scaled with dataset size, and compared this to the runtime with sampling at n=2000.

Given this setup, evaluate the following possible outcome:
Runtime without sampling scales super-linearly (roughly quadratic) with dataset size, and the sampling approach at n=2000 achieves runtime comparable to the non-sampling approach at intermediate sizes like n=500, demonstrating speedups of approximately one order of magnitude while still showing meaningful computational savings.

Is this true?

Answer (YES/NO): NO